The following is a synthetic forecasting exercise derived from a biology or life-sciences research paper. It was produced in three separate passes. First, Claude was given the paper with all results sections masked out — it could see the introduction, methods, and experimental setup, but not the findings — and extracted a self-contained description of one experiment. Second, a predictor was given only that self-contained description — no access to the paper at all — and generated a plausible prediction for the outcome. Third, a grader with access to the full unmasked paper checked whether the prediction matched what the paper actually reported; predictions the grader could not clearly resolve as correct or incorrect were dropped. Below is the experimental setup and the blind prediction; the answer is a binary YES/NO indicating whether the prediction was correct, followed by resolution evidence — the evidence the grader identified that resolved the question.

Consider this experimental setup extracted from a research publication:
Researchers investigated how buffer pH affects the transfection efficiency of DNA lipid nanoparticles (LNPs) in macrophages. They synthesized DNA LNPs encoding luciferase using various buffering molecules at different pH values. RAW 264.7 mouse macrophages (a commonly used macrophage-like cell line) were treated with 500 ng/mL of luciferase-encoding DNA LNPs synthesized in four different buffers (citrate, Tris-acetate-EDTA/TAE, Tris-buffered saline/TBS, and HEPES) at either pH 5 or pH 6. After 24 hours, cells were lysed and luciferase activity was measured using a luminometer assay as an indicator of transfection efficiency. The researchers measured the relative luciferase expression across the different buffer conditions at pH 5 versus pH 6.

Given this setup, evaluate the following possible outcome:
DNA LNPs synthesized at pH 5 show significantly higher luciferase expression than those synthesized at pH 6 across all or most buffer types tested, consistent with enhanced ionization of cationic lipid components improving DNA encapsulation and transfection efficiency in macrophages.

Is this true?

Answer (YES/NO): NO